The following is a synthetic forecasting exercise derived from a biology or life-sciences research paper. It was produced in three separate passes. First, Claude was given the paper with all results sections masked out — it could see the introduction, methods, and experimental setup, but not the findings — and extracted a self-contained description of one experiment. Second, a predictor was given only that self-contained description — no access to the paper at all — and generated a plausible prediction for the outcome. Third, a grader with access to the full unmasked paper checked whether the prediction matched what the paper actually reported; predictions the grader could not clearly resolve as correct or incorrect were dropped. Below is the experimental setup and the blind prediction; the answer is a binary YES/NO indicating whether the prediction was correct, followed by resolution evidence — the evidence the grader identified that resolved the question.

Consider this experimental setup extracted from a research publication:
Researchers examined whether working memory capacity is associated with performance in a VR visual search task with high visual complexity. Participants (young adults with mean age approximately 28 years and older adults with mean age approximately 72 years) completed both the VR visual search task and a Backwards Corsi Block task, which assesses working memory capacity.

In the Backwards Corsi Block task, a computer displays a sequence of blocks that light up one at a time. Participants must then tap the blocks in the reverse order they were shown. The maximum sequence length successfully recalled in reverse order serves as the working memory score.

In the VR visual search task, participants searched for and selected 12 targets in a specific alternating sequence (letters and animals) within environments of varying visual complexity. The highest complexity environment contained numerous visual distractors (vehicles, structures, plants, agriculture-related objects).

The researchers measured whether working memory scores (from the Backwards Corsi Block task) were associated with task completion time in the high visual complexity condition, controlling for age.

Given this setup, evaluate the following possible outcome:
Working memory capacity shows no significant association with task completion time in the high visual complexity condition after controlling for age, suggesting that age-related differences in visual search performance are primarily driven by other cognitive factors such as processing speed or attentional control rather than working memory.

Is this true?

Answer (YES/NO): NO